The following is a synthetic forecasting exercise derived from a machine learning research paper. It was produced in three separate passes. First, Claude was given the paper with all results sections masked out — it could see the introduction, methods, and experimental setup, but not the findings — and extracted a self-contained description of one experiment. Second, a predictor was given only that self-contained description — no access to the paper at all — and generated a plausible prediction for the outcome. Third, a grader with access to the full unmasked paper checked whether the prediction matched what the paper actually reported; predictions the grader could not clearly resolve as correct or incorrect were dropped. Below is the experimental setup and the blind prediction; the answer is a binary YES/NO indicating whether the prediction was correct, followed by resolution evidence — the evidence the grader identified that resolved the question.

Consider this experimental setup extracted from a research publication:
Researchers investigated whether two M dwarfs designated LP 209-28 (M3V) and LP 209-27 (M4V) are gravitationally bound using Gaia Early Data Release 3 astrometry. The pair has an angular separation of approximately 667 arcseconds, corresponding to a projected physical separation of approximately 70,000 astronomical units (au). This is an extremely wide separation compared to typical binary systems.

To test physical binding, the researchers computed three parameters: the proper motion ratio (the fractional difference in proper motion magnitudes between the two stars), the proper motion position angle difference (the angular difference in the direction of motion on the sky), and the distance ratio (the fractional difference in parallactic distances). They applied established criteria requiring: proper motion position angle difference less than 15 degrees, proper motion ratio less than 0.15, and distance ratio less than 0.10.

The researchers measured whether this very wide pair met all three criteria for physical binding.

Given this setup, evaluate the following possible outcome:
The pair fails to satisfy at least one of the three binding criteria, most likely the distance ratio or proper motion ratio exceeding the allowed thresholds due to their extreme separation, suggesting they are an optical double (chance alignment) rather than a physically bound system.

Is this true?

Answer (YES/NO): YES